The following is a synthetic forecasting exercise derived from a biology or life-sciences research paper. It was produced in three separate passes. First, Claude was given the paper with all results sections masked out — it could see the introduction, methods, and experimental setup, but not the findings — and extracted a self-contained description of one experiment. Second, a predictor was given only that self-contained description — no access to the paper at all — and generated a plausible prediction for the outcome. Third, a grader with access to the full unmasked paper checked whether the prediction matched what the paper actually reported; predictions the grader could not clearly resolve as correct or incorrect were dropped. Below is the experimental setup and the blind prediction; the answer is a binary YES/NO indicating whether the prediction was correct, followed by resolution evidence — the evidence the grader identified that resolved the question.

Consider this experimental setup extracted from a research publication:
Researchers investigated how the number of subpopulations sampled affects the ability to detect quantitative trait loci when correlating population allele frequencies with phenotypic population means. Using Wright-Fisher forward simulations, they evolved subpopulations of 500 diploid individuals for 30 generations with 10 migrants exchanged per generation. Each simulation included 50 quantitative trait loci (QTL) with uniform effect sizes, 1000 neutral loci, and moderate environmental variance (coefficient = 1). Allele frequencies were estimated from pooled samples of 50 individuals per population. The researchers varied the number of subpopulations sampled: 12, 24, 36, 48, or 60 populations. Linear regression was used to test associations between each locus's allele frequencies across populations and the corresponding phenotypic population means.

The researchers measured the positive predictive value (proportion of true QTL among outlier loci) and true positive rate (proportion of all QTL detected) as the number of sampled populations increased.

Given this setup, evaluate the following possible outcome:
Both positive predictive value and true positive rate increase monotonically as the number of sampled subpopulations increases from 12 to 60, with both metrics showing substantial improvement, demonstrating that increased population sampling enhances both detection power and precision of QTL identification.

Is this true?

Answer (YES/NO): YES